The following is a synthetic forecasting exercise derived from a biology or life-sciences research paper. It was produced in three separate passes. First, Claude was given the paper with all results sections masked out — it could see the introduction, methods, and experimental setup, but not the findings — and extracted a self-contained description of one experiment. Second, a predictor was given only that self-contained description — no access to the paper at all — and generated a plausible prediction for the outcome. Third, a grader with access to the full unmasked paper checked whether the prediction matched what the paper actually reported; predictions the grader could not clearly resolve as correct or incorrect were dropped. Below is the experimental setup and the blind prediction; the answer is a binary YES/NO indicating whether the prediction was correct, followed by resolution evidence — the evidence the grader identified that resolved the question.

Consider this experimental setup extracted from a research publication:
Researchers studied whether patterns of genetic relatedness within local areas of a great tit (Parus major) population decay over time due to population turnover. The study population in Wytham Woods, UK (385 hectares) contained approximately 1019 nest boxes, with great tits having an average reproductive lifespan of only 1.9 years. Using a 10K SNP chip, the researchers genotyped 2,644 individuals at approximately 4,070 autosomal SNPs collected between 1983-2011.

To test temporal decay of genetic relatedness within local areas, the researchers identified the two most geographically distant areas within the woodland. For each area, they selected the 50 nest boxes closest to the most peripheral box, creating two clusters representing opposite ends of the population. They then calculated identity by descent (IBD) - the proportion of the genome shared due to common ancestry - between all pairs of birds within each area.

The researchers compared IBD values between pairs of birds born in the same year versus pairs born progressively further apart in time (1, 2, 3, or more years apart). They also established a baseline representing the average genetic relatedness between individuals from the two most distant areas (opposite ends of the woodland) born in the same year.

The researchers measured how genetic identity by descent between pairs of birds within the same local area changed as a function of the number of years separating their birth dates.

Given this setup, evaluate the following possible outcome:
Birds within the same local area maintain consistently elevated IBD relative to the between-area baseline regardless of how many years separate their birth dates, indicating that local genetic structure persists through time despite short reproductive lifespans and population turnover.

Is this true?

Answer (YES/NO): NO